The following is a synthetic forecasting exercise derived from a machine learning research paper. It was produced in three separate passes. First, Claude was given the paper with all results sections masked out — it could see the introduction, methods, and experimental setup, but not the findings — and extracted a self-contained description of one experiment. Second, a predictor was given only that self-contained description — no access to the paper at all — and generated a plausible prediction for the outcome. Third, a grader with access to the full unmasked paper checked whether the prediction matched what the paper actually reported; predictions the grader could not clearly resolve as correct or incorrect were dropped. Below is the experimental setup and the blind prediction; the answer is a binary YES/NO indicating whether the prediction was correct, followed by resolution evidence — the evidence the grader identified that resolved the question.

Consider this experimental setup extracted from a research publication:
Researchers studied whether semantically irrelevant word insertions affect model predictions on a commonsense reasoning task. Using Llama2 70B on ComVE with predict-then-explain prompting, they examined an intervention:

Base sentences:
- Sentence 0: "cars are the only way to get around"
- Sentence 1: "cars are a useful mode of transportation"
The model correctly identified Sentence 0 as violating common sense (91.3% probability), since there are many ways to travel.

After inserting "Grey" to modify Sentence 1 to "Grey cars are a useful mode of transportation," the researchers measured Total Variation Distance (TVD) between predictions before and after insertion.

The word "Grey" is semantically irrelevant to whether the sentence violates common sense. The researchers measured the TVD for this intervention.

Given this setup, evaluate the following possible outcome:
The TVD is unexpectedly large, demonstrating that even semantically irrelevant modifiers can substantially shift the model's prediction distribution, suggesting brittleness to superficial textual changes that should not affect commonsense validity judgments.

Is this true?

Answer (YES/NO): YES